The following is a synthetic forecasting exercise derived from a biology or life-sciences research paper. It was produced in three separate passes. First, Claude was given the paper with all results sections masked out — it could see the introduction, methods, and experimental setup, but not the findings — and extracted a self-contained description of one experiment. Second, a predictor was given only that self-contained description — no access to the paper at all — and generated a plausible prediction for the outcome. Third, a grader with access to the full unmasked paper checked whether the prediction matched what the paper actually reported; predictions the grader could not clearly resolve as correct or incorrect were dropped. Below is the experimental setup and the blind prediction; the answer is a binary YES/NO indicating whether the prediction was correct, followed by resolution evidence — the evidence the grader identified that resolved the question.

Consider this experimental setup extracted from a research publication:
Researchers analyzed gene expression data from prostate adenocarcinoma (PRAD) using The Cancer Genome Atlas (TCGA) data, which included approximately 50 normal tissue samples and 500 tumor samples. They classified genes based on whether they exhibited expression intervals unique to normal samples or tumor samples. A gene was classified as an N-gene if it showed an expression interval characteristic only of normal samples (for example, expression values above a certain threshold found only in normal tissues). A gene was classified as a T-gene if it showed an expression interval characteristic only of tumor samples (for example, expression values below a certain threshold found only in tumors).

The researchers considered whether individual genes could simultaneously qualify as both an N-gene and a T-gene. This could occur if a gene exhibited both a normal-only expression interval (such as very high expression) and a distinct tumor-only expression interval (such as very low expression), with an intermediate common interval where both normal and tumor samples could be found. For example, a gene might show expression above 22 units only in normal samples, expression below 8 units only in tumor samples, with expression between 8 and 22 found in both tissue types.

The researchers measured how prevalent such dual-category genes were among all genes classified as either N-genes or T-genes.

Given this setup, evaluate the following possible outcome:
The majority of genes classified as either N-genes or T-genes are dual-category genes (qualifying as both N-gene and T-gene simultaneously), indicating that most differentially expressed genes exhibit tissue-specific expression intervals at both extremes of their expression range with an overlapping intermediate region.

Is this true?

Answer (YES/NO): NO